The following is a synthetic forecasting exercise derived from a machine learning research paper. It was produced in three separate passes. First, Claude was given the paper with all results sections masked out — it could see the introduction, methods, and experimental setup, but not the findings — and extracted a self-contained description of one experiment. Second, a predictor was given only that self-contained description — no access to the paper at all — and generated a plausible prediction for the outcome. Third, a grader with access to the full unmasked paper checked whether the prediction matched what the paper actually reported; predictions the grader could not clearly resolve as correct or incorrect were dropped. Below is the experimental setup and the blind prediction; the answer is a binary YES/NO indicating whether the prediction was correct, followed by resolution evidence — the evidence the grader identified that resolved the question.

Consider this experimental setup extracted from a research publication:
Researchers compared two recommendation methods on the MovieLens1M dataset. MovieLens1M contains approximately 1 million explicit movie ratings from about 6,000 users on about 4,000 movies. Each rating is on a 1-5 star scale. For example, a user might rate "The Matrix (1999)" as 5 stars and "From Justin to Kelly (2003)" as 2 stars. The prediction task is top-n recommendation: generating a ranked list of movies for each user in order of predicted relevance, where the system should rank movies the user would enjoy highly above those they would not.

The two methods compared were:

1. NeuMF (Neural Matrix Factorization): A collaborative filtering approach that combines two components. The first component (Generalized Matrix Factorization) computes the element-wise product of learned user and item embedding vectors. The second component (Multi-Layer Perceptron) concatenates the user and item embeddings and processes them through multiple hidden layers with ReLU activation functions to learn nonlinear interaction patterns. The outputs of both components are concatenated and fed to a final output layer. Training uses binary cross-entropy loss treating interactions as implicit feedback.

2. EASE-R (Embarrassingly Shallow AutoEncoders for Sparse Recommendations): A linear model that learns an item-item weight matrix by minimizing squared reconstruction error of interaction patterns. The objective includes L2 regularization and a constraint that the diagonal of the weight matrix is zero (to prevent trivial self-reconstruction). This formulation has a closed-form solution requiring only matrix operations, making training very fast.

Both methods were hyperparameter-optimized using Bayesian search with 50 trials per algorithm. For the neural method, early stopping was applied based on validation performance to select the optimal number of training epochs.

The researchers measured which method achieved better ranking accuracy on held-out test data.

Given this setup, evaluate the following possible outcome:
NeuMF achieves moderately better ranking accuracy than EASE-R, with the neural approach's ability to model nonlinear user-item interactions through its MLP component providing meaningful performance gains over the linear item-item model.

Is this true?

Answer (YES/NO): NO